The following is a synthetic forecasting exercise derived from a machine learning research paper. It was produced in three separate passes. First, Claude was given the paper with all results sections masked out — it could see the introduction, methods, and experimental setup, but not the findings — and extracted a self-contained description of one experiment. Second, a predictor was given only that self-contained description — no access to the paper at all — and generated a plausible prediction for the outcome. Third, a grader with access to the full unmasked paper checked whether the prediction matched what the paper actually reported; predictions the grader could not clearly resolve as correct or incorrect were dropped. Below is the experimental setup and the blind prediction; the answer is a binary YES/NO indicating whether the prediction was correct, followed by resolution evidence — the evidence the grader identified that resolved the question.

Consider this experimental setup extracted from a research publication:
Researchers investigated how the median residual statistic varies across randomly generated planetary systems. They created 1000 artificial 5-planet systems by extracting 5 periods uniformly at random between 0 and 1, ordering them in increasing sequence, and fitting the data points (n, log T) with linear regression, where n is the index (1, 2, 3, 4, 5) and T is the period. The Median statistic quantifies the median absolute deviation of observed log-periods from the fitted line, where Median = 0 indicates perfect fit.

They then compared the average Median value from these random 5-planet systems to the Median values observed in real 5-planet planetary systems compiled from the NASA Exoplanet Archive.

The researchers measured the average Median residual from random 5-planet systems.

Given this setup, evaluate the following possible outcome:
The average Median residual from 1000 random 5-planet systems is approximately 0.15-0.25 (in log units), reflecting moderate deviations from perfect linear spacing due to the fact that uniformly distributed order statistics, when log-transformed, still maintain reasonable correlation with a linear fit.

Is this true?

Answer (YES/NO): YES